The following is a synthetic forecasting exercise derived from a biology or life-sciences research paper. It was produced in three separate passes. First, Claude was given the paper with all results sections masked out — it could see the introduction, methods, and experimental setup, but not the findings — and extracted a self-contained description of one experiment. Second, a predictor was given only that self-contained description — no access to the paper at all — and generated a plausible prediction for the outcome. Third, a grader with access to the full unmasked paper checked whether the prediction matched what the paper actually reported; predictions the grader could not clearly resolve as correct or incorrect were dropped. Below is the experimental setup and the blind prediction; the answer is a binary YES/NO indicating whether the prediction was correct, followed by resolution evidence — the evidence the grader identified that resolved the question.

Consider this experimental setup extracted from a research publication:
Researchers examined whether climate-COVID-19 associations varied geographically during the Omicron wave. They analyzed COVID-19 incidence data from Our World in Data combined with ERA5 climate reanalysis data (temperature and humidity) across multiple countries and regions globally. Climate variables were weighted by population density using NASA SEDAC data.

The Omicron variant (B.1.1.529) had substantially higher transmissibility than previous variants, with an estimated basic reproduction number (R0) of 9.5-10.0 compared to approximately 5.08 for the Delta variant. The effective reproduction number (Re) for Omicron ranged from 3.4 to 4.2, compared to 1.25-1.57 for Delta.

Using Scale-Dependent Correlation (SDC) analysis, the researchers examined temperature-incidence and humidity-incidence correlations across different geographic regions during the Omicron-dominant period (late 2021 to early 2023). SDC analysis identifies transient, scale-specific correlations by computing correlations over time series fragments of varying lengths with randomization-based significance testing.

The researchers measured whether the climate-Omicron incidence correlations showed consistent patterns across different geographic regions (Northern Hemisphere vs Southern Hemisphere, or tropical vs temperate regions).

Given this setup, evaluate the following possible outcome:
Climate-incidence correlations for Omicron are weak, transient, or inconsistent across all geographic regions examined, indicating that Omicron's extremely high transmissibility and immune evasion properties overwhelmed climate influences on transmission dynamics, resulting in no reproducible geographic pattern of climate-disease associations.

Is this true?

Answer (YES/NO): NO